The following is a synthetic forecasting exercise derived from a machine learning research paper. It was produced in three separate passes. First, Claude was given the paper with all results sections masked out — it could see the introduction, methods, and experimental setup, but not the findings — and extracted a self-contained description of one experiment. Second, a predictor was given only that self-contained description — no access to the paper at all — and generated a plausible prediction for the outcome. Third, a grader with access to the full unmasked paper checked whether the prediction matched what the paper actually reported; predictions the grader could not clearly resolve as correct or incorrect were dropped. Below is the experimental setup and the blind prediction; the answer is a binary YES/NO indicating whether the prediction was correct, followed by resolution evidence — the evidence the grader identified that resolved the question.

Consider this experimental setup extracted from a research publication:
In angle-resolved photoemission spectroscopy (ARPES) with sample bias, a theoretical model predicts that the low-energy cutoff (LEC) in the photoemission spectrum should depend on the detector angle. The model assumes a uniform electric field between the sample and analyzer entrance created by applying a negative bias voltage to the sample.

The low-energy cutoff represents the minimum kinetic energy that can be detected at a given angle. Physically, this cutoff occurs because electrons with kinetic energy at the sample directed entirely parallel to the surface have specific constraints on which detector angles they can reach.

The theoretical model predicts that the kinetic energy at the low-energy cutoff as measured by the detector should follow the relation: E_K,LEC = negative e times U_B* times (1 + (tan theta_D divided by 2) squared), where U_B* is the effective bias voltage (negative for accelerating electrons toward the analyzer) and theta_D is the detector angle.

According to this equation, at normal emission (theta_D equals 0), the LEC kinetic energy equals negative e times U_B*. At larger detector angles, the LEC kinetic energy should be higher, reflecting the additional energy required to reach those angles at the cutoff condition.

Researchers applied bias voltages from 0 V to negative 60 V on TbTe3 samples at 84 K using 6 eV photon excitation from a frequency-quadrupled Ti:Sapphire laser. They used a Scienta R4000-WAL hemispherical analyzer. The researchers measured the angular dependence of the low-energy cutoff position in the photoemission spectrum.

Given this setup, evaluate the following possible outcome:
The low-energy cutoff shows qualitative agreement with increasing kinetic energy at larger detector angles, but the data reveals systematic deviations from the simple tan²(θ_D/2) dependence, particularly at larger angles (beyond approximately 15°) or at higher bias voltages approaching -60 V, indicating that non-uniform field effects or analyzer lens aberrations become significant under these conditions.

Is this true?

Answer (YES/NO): NO